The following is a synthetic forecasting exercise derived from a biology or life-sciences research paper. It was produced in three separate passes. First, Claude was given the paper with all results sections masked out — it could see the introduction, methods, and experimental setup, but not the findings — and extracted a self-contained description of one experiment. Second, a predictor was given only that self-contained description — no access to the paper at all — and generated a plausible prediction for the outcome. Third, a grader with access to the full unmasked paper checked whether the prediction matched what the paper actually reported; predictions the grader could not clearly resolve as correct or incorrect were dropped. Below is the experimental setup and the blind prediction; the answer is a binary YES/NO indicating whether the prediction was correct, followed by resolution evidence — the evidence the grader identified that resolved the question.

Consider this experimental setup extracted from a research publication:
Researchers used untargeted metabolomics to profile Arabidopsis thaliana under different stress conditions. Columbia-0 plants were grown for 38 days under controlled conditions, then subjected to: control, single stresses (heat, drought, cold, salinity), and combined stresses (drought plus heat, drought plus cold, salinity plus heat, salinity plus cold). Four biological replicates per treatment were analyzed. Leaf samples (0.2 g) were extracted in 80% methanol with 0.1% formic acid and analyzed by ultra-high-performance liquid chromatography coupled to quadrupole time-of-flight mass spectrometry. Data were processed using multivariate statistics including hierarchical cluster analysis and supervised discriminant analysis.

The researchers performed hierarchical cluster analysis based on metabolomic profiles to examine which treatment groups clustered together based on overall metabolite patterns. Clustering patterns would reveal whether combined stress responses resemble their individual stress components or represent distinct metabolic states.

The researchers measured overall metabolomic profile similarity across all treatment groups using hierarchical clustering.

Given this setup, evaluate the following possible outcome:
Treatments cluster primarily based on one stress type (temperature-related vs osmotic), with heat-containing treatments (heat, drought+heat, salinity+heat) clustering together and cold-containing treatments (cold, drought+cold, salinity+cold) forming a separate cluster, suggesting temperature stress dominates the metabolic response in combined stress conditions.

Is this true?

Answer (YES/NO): NO